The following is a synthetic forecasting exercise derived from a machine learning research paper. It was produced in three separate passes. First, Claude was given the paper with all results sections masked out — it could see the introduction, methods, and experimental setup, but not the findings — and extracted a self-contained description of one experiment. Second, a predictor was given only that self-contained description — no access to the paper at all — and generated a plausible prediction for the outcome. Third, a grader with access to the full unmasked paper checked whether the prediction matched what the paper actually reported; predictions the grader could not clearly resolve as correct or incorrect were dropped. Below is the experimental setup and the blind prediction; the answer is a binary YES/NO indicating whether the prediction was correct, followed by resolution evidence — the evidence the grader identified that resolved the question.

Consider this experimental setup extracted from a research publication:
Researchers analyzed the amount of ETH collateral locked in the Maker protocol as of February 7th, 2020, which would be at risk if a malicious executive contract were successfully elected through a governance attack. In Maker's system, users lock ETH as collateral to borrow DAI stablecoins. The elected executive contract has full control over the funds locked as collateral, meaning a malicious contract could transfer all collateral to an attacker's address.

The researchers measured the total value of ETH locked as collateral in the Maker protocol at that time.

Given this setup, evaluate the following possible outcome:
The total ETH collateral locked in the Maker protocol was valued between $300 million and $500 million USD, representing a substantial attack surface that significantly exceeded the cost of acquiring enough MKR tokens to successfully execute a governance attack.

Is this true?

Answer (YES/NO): YES